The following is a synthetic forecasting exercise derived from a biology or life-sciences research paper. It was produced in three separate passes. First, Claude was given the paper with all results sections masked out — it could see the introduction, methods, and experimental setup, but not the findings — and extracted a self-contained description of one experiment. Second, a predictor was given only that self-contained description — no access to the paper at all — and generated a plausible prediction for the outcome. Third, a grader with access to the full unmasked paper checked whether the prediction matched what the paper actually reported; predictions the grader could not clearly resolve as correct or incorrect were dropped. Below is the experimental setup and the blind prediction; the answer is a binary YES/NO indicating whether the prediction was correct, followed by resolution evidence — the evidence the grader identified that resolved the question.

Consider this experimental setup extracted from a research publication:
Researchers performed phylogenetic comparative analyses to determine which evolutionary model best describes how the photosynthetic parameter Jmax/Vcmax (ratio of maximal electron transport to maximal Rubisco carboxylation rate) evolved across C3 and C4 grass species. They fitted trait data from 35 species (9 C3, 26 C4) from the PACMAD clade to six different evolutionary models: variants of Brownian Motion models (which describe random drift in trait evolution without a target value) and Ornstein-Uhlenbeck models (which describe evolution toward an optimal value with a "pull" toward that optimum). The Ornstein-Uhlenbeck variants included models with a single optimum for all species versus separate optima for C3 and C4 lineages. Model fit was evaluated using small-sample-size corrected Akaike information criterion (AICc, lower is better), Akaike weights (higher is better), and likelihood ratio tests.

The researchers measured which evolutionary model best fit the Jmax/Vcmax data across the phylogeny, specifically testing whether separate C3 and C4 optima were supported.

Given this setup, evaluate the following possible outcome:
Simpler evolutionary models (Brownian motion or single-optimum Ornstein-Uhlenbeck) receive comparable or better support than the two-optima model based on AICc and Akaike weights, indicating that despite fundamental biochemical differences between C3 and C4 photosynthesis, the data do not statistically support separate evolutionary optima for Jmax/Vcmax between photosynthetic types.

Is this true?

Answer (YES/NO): NO